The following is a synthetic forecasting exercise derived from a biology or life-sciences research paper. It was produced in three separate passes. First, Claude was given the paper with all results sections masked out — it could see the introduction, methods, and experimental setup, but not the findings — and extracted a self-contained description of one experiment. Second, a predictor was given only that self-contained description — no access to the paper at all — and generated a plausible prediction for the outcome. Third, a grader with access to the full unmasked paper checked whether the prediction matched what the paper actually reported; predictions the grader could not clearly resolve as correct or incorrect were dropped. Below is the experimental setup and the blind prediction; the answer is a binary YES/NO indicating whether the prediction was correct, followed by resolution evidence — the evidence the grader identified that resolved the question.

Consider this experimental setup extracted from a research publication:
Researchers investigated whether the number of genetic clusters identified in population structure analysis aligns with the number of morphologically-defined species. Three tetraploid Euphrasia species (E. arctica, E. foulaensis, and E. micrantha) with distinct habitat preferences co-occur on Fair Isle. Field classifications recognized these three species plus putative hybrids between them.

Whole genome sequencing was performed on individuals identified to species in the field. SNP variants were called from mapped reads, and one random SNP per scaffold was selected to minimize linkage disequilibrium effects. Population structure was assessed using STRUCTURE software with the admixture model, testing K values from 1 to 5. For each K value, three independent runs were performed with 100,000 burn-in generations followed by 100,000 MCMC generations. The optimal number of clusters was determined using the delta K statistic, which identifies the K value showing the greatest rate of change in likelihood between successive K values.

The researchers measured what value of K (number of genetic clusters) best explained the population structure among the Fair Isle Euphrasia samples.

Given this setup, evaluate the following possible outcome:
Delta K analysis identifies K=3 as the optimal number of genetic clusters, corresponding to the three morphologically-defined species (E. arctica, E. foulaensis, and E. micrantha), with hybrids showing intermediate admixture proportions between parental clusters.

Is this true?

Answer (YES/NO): NO